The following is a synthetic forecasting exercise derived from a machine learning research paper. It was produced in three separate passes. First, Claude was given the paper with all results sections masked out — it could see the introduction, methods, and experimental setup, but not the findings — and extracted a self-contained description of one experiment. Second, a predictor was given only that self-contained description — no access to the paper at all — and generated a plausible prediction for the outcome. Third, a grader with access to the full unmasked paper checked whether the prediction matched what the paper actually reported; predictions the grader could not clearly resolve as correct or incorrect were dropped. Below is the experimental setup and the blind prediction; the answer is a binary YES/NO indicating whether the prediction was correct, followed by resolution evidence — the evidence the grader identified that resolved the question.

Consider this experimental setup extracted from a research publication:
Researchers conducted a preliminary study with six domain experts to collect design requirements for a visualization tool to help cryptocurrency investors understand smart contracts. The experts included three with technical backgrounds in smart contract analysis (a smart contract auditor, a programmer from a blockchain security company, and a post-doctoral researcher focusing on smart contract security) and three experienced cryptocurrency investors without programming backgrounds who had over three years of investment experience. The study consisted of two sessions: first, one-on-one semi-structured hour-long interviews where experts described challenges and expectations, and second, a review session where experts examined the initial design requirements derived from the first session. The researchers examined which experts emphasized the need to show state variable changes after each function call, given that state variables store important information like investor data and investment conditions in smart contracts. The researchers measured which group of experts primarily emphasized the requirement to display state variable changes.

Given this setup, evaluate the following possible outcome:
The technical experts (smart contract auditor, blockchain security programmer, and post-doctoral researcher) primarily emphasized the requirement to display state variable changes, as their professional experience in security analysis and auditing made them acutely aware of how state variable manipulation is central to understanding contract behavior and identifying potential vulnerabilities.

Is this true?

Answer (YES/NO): YES